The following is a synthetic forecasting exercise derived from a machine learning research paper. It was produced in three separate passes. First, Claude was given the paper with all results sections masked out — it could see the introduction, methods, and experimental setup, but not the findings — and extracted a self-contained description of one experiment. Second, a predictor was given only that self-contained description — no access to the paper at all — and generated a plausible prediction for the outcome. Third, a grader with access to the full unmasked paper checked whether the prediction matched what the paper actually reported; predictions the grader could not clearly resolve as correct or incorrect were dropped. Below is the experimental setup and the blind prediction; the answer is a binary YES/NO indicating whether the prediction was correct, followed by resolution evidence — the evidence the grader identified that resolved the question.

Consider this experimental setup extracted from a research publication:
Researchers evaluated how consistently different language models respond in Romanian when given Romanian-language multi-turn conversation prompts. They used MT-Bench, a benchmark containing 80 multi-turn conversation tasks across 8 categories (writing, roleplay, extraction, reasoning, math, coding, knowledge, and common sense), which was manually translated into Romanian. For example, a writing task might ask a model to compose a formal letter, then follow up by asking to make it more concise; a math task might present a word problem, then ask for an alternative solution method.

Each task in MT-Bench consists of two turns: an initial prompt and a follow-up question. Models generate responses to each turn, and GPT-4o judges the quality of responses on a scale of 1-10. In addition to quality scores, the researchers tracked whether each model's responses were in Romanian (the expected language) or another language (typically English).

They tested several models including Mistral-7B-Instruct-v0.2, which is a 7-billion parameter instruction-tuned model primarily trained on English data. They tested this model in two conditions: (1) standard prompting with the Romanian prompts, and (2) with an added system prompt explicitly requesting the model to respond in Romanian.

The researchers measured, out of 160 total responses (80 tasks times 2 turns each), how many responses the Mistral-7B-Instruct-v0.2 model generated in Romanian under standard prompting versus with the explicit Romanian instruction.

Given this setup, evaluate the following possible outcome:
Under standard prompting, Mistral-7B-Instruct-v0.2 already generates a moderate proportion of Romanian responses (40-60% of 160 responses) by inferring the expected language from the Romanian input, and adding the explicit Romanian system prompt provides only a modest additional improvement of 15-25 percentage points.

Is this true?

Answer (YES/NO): NO